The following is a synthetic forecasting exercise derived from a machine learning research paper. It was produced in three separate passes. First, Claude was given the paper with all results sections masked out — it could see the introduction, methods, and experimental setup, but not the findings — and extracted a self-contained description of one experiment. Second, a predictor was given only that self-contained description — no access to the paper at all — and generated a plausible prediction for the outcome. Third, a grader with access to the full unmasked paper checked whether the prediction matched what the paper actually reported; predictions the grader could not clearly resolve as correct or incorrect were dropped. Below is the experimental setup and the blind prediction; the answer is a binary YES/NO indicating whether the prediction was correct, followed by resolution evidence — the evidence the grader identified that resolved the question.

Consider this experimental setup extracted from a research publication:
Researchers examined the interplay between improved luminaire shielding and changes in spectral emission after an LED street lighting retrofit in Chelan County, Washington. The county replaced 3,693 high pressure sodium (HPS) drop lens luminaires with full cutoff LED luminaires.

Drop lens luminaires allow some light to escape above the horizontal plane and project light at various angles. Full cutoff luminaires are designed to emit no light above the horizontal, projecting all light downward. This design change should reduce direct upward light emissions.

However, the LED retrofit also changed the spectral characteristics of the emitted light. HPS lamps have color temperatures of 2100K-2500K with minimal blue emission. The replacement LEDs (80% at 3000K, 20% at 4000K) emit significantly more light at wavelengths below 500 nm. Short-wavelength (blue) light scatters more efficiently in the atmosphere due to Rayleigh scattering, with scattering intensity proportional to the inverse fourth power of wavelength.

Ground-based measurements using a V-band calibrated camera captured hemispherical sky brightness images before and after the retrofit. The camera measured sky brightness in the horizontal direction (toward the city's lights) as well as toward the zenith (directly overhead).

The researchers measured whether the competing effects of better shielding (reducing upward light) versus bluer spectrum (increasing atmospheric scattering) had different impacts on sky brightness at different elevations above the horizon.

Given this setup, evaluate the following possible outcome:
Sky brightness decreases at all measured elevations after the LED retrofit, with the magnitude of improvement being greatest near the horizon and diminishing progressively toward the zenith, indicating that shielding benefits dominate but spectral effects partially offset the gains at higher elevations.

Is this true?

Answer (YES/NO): NO